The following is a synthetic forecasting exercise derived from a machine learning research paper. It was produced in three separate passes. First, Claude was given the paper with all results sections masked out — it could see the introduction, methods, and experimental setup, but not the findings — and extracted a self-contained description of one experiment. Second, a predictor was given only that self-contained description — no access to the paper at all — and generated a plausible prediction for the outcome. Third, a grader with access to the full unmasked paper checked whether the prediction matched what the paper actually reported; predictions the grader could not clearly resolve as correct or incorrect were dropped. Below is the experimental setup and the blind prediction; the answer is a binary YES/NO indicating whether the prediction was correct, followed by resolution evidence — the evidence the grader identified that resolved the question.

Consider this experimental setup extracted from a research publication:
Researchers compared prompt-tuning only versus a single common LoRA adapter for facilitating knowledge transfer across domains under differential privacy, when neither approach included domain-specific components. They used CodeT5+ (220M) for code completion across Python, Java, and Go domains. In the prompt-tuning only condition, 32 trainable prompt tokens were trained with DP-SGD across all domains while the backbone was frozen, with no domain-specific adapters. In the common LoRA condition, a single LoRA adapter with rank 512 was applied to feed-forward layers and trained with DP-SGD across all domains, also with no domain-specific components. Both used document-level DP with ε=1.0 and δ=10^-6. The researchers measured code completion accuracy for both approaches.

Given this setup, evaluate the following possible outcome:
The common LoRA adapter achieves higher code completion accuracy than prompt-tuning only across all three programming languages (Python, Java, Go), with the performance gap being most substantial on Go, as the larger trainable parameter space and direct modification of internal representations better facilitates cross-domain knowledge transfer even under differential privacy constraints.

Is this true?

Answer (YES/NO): YES